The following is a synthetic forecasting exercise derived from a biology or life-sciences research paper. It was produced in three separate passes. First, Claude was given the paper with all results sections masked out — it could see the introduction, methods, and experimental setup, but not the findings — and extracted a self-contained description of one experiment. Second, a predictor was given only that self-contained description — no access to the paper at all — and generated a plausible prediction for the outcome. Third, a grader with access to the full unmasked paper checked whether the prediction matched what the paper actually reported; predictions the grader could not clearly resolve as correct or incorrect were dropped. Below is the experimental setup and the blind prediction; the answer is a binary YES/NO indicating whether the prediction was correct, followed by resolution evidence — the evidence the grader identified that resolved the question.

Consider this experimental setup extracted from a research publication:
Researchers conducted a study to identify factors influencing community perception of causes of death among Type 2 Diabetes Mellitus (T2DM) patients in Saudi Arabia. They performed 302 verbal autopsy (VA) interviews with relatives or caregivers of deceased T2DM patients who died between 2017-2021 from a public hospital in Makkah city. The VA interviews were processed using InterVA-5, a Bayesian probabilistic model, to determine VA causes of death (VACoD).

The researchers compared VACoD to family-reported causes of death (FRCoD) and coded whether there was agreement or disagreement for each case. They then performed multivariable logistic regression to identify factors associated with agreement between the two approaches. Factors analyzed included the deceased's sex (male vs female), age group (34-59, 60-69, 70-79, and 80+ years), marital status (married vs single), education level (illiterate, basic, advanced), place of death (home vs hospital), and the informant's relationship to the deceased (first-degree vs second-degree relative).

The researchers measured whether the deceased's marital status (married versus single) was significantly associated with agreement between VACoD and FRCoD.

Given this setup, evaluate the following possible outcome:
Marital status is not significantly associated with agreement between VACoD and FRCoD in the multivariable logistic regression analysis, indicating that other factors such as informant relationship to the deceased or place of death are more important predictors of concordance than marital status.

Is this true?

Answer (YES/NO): NO